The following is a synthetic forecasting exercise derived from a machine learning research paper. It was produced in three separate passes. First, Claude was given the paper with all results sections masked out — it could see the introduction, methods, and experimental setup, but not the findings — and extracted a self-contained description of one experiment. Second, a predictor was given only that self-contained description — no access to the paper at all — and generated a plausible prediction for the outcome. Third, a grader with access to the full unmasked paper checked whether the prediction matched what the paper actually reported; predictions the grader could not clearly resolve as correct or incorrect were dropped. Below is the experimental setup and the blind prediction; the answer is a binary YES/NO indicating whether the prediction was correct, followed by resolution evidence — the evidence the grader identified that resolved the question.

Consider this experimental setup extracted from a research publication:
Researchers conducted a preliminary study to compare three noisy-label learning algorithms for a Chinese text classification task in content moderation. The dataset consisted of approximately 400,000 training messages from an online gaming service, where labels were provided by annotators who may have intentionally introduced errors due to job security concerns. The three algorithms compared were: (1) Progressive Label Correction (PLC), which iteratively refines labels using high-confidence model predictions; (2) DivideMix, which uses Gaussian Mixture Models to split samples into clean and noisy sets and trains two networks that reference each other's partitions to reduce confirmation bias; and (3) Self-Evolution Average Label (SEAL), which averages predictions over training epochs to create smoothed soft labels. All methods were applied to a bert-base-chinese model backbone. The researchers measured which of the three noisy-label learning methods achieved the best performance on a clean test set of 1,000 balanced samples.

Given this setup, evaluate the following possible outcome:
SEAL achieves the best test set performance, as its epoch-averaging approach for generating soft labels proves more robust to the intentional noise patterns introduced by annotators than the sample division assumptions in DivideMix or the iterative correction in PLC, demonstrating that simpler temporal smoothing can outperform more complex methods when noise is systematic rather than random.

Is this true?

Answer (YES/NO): NO